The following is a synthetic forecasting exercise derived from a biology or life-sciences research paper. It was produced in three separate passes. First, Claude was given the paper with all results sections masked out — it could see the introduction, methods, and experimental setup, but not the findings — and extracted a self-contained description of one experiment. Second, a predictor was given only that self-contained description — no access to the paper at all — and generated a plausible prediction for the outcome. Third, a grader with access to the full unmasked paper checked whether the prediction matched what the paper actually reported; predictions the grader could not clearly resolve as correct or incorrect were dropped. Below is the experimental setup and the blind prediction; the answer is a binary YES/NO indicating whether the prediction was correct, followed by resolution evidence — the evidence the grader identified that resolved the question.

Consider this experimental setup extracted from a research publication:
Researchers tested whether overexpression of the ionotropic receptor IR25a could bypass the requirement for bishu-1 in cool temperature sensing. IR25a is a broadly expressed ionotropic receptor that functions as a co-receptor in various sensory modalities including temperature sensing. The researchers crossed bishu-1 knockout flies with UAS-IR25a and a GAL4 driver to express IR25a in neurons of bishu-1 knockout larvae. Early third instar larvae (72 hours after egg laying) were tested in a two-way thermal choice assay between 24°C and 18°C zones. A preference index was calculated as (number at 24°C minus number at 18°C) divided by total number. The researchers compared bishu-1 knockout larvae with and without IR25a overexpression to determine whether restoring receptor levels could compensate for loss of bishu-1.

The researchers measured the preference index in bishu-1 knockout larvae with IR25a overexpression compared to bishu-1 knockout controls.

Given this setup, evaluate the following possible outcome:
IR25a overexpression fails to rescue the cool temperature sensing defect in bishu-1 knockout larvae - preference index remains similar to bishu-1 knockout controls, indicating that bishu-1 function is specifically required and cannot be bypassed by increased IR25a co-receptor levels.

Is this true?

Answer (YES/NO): NO